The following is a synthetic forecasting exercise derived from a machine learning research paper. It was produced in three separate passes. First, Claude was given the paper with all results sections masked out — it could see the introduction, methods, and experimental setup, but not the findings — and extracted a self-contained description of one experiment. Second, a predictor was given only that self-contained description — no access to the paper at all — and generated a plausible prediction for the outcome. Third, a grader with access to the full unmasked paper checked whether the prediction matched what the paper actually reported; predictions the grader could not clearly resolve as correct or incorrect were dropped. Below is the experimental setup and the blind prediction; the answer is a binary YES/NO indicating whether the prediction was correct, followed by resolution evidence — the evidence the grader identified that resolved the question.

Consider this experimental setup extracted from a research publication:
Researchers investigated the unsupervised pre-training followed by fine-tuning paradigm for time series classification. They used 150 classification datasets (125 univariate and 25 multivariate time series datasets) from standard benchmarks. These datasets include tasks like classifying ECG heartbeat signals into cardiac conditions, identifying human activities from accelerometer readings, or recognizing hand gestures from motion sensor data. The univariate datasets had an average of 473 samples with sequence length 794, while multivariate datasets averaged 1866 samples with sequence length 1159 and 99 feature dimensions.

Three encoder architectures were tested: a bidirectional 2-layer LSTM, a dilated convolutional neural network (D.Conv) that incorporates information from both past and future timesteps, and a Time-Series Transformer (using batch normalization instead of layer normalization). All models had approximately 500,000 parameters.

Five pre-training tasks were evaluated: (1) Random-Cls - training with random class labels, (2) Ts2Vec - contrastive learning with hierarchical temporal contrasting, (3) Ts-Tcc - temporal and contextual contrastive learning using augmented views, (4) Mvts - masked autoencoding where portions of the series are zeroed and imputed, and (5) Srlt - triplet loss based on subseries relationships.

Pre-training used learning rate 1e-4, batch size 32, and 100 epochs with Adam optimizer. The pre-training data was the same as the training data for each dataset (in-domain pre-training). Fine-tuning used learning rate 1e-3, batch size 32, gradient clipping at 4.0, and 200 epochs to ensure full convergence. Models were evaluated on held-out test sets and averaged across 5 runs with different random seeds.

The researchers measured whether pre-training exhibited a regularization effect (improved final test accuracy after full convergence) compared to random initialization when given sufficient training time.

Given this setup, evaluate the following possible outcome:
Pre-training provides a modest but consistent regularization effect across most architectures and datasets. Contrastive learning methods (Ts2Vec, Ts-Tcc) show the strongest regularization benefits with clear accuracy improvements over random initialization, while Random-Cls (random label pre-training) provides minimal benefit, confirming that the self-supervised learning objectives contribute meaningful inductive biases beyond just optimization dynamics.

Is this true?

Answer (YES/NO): NO